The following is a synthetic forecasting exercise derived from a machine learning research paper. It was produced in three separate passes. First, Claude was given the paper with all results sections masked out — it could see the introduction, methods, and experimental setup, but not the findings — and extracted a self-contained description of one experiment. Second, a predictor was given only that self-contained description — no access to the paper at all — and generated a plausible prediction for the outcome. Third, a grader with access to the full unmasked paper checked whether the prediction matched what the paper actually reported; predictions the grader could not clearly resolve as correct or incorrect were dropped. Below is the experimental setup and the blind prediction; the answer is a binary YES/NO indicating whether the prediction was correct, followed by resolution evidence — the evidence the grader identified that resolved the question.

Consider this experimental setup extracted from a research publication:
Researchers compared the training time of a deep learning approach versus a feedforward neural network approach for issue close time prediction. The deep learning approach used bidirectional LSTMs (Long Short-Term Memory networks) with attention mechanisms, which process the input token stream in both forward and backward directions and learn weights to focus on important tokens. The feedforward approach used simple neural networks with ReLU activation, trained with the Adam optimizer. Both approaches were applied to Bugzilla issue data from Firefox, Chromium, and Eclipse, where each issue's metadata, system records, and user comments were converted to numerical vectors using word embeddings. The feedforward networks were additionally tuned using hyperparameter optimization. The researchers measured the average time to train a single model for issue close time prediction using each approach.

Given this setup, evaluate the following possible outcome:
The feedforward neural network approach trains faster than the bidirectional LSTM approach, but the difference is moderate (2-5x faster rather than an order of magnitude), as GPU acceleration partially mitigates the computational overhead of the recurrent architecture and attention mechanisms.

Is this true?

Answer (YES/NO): NO